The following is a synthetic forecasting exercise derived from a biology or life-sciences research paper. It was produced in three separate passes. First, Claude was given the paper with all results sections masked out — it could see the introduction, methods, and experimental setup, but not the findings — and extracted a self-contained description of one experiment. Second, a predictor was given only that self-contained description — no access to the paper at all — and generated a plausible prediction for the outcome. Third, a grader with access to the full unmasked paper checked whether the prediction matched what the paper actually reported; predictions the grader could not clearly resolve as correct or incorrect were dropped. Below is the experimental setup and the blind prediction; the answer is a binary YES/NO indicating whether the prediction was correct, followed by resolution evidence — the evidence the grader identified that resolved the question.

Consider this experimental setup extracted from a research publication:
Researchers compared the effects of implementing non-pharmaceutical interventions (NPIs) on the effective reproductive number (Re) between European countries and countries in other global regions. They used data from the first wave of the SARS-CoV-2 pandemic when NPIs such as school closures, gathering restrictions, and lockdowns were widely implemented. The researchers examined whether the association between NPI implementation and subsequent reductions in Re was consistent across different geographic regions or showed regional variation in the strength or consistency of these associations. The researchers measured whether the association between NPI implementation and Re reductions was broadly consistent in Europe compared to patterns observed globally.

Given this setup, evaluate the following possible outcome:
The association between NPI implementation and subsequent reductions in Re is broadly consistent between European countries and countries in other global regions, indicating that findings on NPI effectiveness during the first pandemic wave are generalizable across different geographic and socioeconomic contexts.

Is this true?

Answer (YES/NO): NO